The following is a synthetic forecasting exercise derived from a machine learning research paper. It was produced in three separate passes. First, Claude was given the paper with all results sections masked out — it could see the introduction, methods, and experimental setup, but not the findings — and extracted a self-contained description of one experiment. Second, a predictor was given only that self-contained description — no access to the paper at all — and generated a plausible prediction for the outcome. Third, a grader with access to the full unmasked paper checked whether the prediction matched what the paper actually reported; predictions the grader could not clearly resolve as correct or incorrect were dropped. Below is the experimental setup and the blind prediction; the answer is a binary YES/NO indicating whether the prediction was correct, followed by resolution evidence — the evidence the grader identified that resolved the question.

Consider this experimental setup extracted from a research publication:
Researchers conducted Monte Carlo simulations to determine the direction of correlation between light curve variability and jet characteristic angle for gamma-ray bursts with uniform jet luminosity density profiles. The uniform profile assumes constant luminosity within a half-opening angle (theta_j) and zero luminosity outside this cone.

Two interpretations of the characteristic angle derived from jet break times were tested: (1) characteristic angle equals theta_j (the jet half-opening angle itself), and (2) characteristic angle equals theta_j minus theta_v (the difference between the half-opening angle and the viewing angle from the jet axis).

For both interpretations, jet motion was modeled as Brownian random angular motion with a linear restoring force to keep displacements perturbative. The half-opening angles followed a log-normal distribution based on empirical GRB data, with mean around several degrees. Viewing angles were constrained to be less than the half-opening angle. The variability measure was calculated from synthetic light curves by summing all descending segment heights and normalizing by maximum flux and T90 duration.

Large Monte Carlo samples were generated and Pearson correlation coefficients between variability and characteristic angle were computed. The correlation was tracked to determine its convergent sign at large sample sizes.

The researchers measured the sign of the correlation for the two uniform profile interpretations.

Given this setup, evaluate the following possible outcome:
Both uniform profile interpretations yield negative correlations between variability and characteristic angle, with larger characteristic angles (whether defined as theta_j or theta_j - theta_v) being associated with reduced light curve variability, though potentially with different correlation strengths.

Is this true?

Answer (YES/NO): YES